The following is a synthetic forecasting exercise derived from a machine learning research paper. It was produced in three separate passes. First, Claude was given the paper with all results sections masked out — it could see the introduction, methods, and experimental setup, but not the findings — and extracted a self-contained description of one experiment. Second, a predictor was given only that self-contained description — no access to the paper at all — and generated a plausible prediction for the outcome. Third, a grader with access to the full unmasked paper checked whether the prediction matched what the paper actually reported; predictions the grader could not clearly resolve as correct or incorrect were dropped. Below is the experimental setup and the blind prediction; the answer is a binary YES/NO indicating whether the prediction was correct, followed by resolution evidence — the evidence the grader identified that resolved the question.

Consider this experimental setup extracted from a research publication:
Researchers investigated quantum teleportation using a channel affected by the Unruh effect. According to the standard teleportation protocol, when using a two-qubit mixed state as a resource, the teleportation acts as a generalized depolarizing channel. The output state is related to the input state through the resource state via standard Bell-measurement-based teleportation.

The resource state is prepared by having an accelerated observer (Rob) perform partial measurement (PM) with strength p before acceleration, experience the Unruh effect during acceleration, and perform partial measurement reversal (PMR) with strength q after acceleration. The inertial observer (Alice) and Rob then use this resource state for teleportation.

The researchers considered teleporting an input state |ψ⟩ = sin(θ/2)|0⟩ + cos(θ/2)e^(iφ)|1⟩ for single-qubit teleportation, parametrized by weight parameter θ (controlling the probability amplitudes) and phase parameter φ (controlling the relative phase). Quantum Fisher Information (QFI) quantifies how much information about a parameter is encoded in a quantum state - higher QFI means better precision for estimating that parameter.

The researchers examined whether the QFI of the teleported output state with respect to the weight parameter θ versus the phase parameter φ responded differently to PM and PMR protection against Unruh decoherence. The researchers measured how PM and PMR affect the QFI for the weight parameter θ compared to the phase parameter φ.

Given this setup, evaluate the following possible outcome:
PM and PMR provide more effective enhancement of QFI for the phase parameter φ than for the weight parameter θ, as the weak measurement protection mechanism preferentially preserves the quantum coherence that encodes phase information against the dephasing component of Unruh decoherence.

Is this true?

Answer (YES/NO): NO